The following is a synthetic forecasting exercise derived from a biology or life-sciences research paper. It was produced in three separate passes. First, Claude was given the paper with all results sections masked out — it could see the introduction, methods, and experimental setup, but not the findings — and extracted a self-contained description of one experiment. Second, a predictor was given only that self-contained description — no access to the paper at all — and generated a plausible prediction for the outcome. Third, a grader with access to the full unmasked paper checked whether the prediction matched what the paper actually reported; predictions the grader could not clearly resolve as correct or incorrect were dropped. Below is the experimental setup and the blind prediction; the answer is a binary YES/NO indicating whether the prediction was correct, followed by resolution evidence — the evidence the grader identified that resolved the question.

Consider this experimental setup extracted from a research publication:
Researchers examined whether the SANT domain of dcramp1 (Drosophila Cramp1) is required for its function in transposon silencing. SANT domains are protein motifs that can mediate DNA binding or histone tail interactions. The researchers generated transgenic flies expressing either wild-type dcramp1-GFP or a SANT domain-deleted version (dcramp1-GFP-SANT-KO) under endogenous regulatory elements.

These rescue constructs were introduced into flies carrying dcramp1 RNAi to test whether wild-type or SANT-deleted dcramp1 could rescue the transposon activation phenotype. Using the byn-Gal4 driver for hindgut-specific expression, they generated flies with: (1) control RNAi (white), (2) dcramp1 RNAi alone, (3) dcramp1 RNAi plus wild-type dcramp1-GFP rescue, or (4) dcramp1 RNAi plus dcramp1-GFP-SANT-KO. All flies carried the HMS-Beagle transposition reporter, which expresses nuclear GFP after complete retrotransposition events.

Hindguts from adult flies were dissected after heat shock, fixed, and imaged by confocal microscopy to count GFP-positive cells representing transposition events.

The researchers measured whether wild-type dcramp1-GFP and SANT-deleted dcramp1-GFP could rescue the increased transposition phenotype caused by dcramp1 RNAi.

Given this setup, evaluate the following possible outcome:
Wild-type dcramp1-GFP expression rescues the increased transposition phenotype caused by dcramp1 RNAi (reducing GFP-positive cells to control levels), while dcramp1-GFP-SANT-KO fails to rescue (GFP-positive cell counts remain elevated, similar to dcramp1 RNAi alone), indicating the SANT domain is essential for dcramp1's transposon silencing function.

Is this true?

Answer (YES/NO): YES